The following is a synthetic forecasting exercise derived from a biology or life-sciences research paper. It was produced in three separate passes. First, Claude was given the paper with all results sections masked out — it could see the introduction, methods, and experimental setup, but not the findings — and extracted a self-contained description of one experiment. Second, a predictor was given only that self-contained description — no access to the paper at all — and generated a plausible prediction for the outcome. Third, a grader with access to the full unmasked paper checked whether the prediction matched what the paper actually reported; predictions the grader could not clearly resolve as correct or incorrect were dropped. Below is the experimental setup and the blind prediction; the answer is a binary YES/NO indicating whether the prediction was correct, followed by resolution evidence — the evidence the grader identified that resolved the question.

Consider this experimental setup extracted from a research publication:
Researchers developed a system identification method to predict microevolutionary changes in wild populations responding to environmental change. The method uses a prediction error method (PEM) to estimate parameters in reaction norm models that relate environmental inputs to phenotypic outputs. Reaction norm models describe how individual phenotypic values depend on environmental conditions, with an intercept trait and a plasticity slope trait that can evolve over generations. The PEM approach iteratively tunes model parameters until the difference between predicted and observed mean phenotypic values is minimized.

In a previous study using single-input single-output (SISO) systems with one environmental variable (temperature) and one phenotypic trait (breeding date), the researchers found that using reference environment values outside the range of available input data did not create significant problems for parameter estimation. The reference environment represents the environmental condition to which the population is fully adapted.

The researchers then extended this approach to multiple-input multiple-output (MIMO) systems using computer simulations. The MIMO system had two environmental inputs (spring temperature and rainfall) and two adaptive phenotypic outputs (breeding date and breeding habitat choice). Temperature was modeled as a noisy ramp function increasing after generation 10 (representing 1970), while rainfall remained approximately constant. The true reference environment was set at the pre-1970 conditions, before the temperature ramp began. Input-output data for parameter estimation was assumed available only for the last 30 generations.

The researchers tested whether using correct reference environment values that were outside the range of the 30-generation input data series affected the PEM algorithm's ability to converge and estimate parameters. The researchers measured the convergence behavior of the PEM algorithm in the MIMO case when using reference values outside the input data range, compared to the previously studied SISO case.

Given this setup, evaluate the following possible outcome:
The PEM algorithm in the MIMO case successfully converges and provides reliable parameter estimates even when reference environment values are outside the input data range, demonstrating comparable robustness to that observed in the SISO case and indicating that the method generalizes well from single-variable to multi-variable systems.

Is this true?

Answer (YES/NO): NO